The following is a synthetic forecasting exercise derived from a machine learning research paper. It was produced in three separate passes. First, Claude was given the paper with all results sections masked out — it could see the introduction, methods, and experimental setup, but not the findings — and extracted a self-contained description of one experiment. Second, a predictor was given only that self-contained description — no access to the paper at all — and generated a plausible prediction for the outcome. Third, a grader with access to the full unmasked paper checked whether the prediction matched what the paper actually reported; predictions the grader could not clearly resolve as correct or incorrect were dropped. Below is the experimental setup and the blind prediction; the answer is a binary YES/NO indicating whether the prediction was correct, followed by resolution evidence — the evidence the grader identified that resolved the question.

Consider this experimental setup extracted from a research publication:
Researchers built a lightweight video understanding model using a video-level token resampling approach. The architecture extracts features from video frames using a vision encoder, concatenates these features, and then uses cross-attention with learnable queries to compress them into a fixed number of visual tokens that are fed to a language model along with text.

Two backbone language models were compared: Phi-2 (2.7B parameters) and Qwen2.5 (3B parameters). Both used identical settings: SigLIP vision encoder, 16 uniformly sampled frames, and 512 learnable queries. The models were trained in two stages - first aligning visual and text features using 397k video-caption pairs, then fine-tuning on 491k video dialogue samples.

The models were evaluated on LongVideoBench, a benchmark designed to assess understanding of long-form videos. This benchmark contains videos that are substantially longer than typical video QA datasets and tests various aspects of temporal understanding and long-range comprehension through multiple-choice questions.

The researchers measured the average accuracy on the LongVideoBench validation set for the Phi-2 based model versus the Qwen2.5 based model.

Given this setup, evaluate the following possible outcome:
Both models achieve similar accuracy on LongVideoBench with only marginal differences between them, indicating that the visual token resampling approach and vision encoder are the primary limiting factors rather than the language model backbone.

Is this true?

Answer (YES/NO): NO